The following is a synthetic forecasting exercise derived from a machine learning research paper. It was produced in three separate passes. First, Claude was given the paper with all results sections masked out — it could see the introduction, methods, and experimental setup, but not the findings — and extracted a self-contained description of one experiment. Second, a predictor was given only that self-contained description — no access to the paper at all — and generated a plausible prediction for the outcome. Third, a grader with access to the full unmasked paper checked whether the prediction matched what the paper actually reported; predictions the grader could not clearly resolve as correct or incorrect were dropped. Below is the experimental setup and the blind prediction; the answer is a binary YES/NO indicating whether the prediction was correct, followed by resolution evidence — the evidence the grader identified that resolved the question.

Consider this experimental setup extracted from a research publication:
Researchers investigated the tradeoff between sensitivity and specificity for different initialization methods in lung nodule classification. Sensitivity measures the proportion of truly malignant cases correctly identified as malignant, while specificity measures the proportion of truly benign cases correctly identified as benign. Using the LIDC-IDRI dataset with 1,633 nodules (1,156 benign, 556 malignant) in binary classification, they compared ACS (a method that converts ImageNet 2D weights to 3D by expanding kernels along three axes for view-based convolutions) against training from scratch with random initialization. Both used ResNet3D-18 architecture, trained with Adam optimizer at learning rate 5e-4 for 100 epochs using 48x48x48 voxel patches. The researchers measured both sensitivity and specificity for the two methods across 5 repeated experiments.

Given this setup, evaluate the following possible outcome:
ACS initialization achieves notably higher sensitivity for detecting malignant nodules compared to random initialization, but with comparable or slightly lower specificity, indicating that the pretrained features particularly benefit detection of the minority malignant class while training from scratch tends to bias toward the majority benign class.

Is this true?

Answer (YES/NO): YES